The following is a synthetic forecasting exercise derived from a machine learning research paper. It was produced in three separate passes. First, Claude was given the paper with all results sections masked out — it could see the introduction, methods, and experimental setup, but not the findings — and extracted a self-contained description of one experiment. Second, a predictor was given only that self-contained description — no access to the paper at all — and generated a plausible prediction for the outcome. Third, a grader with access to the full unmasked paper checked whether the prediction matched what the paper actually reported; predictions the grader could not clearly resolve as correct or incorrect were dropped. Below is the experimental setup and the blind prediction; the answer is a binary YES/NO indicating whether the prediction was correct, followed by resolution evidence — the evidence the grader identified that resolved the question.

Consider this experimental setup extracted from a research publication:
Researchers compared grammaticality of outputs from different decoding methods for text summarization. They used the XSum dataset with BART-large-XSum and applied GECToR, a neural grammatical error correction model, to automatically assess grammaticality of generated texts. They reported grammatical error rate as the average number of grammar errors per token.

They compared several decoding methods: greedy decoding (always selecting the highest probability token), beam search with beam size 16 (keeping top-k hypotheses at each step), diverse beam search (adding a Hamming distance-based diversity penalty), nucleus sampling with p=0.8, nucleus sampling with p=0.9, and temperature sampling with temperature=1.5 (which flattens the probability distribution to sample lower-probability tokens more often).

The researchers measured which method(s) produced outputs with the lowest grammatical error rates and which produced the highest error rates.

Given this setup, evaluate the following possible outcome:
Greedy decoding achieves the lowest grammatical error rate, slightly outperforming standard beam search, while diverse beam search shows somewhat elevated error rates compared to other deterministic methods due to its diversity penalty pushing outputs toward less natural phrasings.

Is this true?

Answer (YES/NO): NO